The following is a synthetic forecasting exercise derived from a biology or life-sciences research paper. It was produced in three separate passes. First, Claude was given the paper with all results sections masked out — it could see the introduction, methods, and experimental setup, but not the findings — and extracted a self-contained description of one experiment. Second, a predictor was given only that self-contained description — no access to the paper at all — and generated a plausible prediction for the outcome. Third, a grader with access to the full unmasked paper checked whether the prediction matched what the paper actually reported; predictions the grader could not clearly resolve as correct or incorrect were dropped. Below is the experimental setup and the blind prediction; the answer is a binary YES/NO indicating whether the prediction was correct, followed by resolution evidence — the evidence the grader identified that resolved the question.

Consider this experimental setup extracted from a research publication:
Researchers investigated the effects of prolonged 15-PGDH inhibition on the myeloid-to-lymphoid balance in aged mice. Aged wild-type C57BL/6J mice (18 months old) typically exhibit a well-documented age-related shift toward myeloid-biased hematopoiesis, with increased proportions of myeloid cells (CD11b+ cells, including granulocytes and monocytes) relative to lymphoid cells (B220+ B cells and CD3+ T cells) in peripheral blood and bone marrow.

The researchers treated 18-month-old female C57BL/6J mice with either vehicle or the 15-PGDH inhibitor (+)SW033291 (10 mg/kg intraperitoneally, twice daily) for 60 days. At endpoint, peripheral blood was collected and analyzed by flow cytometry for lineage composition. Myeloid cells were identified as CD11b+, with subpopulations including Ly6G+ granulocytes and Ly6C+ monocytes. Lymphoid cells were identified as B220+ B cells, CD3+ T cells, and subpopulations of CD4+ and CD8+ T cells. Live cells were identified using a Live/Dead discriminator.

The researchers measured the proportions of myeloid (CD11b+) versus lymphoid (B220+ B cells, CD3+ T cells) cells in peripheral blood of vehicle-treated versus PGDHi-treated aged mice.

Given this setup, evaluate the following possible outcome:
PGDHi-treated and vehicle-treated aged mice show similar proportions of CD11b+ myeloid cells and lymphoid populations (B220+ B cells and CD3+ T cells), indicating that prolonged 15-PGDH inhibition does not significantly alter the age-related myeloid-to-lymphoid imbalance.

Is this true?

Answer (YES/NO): YES